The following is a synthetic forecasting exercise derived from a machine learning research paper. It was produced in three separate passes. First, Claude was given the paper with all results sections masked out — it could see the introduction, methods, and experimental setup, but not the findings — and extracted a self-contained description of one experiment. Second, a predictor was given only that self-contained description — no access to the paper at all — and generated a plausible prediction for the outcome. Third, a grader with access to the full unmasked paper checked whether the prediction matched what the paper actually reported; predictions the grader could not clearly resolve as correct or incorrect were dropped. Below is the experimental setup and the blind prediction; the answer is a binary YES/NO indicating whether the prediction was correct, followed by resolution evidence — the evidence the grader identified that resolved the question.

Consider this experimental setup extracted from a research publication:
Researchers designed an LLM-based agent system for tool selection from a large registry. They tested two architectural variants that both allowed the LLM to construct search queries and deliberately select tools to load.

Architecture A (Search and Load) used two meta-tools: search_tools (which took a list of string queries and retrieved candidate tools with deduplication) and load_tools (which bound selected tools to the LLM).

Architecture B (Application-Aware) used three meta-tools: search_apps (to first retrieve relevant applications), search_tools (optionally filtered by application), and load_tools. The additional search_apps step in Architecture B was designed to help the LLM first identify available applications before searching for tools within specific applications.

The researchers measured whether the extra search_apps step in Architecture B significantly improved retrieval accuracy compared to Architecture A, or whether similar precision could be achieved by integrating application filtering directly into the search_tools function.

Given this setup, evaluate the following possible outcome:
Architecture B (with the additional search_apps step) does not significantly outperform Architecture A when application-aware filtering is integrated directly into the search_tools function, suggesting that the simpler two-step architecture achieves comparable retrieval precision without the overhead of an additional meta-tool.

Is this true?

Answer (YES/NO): YES